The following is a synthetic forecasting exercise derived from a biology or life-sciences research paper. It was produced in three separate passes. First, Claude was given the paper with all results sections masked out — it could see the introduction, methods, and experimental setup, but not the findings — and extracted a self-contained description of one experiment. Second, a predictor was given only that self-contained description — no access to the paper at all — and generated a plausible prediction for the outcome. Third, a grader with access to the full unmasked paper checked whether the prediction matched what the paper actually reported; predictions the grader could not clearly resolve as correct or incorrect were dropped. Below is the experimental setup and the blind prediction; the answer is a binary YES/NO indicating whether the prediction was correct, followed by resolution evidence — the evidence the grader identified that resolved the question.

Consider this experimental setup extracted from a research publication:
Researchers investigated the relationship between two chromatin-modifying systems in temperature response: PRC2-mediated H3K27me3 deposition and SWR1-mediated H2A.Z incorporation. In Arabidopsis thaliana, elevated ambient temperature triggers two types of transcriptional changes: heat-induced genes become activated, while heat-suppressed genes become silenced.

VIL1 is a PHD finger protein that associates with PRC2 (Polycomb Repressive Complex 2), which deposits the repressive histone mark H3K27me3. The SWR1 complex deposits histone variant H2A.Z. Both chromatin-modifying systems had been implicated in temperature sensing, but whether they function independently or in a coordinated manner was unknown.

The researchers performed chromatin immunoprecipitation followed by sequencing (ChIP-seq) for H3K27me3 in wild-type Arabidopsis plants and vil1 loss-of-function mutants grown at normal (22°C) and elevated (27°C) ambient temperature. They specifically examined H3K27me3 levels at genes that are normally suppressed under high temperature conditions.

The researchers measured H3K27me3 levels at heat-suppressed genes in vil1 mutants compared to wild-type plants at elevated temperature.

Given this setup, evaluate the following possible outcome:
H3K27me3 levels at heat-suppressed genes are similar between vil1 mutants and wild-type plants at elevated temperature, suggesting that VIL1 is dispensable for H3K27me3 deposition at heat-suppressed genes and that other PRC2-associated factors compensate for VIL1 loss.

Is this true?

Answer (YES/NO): NO